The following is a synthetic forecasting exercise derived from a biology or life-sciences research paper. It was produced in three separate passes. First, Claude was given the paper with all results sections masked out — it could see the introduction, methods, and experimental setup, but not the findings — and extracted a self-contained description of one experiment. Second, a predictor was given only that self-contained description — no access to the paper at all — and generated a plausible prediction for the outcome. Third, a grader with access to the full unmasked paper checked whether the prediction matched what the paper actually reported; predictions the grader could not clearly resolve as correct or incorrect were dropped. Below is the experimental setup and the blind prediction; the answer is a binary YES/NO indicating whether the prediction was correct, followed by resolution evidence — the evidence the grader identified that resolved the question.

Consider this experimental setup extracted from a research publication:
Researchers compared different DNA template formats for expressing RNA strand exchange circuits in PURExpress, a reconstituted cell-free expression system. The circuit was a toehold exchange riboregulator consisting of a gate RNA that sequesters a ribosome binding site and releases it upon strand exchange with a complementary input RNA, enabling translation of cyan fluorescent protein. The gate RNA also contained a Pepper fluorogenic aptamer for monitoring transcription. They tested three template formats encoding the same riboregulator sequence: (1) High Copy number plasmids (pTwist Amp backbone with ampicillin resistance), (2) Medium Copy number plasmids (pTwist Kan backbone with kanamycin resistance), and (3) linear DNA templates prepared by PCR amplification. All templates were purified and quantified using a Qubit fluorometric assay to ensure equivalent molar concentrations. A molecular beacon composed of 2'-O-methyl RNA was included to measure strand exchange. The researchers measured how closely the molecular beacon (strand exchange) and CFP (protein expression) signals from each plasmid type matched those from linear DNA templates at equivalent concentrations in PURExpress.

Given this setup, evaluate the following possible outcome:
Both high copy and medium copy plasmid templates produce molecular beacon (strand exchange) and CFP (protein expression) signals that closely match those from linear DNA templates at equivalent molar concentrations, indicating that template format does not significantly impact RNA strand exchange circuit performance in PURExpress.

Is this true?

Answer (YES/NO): NO